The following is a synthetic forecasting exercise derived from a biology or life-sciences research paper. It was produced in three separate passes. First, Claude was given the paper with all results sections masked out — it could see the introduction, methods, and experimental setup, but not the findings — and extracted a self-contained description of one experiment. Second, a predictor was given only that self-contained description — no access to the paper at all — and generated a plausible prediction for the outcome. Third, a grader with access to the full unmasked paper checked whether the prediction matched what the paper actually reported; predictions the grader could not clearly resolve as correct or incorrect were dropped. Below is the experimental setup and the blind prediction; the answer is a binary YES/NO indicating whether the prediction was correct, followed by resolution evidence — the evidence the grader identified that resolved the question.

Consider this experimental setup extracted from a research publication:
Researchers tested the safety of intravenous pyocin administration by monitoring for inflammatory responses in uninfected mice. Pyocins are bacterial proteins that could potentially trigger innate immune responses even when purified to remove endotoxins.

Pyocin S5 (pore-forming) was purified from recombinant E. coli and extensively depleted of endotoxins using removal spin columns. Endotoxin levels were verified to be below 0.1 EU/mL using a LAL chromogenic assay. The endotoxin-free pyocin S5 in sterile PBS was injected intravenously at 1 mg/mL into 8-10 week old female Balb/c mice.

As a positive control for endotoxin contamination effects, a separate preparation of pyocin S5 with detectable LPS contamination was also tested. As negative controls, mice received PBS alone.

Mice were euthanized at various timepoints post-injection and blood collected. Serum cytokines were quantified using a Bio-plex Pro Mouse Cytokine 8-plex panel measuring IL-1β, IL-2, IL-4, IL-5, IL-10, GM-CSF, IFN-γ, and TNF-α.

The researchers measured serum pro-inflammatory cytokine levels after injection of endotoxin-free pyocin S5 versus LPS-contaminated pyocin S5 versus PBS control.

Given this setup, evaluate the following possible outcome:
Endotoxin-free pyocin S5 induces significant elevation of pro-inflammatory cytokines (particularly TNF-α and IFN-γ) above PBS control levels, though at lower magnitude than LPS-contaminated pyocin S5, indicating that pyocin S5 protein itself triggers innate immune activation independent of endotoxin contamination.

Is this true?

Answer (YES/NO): NO